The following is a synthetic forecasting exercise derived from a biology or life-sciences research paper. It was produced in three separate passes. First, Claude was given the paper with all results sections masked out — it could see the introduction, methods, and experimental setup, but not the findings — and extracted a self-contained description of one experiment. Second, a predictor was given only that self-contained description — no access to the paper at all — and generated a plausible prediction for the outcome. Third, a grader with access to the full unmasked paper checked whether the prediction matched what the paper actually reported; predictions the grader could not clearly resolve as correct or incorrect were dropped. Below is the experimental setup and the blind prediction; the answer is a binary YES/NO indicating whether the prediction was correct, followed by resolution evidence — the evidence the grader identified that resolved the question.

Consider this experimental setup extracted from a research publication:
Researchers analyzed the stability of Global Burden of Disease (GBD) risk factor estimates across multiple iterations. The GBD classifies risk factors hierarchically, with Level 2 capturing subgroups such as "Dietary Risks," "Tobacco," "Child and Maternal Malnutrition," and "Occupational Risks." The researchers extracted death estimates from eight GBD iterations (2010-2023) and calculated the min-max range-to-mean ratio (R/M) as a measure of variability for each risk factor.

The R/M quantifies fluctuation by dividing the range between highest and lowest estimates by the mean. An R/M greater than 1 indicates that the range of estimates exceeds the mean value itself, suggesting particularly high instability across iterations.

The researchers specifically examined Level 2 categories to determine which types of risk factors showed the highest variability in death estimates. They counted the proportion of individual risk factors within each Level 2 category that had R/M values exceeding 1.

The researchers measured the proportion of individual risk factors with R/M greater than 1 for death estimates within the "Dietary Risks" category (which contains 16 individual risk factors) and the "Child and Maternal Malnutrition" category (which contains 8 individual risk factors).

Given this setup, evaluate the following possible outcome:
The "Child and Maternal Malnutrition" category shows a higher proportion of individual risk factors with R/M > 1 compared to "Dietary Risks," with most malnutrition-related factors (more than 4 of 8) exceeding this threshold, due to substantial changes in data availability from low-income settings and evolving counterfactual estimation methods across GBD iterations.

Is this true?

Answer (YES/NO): NO